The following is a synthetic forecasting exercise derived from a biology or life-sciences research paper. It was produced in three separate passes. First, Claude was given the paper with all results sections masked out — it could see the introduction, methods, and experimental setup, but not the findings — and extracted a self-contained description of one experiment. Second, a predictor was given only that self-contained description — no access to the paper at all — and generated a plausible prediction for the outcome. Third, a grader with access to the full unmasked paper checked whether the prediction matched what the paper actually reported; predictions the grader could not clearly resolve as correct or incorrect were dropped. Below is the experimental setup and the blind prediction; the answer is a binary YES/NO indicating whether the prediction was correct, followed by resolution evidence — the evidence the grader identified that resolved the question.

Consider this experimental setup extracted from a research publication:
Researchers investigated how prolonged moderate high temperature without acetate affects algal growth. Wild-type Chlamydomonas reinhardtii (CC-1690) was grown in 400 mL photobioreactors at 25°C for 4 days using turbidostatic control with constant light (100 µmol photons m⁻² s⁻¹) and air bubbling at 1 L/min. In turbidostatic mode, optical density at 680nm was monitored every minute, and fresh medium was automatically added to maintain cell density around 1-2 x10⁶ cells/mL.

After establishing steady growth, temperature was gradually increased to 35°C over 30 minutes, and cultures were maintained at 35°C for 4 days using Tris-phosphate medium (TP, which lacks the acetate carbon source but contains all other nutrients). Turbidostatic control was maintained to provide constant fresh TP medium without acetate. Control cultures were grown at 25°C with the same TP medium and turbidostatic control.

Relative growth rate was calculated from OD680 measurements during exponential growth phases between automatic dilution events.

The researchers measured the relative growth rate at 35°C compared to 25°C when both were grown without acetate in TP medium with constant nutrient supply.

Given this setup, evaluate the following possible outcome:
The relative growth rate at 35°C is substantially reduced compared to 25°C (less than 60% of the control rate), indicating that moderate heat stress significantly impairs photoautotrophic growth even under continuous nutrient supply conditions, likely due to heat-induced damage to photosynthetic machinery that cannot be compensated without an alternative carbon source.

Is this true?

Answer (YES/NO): YES